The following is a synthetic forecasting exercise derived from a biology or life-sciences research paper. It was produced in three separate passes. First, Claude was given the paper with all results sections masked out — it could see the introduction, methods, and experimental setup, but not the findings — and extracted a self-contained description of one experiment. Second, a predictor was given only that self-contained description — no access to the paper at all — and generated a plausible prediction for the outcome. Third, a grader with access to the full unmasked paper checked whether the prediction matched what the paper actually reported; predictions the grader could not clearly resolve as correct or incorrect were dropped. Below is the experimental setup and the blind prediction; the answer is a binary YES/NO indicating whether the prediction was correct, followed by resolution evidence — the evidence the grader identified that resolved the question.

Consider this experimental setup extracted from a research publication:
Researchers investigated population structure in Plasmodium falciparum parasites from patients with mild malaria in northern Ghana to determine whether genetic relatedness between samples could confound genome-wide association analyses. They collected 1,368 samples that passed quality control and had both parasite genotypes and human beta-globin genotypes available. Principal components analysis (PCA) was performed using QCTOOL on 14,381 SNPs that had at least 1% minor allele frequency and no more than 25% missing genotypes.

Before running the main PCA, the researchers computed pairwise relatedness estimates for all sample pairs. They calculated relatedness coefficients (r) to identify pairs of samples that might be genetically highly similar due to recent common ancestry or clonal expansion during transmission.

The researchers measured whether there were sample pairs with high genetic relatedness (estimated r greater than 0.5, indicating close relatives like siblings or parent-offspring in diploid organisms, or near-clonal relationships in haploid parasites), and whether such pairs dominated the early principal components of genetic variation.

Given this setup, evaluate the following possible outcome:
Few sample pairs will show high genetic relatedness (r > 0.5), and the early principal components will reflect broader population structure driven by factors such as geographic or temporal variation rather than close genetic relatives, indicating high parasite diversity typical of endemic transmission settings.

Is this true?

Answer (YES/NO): NO